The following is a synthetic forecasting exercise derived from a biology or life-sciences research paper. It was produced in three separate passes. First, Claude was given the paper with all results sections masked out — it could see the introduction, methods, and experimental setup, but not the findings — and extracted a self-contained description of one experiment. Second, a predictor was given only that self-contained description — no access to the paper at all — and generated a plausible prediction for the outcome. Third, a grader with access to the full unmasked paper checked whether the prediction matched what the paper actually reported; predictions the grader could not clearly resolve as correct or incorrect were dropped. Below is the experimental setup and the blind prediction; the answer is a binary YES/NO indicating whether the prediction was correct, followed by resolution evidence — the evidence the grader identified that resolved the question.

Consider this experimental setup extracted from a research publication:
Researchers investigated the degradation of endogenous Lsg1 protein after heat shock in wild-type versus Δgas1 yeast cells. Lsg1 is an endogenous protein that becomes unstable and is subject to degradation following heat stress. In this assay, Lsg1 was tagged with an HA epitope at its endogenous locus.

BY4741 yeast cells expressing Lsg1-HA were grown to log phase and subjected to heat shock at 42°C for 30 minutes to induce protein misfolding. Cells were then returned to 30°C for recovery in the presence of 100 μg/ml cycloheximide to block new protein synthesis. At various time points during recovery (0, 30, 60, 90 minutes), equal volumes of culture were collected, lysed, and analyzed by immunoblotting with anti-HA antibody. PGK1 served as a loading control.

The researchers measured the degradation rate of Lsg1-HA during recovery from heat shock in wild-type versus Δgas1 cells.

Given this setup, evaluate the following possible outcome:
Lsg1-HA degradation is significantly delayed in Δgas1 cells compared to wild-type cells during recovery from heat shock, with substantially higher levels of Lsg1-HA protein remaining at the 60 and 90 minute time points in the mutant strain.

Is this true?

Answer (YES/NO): YES